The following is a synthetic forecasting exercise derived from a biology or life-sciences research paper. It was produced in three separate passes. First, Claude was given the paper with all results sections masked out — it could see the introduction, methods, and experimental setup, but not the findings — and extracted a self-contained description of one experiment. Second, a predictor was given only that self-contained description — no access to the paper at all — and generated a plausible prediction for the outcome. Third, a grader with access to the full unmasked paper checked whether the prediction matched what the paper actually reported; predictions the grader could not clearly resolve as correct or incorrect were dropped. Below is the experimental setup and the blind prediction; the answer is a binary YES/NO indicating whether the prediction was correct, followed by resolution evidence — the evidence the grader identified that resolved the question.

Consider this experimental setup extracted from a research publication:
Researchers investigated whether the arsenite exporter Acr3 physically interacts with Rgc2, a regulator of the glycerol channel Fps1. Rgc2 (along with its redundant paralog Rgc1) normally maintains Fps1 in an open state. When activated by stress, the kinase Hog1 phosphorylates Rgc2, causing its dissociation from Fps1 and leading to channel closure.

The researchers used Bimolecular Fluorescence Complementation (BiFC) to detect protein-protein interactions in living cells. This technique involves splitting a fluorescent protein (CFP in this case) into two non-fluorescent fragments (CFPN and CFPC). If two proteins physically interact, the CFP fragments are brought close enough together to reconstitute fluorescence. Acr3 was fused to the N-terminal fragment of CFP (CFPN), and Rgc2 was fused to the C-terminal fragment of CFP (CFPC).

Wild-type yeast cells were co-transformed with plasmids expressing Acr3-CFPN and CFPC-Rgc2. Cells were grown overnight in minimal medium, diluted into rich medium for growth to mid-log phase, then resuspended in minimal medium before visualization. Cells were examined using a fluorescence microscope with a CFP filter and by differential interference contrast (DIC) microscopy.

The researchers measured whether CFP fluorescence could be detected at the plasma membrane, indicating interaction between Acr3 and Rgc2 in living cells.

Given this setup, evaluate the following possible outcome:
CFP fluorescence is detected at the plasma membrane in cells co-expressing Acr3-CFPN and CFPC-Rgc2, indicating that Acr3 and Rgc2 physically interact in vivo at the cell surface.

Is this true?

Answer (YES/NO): YES